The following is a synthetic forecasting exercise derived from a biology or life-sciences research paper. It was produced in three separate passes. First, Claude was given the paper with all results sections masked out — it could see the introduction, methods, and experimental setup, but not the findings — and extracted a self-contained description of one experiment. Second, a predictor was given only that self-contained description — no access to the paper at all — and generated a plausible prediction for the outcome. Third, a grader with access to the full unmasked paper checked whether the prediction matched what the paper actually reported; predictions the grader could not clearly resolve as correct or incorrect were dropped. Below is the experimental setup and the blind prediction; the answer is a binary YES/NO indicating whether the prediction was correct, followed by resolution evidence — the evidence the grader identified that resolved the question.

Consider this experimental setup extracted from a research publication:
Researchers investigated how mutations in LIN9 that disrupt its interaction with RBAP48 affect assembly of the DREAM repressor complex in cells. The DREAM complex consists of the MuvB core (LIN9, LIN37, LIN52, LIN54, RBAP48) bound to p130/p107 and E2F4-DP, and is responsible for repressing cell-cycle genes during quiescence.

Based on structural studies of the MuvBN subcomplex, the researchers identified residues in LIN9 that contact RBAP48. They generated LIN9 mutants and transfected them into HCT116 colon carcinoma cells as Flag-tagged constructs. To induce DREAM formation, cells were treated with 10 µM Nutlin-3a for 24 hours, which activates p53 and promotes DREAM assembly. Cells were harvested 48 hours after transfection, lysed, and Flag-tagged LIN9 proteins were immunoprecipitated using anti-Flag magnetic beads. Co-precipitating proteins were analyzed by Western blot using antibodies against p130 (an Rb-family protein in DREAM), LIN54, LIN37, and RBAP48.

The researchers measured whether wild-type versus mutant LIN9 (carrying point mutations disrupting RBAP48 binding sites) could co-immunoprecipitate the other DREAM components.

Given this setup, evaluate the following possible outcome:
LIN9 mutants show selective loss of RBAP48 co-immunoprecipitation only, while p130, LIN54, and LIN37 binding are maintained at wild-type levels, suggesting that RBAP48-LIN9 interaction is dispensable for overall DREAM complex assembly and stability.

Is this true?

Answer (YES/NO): NO